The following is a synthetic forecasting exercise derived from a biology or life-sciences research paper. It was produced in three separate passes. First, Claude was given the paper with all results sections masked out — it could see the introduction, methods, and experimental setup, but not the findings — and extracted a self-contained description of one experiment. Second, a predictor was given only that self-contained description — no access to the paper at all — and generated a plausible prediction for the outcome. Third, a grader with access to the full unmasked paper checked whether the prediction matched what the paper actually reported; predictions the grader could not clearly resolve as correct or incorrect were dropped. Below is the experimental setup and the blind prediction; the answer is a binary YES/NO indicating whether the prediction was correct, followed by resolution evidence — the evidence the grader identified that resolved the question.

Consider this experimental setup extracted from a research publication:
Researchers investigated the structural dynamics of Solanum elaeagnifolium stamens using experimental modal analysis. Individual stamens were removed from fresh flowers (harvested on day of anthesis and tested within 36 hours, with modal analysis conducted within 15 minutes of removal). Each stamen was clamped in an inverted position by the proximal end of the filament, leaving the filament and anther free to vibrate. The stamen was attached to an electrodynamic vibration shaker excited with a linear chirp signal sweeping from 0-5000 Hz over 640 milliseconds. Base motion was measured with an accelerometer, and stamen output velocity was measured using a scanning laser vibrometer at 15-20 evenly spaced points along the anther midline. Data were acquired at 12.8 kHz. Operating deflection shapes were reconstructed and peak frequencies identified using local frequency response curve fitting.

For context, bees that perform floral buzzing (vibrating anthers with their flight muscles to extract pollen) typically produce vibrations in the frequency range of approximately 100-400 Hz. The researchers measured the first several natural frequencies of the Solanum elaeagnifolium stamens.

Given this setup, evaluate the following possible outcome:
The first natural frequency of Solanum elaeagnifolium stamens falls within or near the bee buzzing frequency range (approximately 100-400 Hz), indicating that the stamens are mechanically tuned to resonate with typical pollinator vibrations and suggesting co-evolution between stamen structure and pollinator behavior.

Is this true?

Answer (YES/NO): NO